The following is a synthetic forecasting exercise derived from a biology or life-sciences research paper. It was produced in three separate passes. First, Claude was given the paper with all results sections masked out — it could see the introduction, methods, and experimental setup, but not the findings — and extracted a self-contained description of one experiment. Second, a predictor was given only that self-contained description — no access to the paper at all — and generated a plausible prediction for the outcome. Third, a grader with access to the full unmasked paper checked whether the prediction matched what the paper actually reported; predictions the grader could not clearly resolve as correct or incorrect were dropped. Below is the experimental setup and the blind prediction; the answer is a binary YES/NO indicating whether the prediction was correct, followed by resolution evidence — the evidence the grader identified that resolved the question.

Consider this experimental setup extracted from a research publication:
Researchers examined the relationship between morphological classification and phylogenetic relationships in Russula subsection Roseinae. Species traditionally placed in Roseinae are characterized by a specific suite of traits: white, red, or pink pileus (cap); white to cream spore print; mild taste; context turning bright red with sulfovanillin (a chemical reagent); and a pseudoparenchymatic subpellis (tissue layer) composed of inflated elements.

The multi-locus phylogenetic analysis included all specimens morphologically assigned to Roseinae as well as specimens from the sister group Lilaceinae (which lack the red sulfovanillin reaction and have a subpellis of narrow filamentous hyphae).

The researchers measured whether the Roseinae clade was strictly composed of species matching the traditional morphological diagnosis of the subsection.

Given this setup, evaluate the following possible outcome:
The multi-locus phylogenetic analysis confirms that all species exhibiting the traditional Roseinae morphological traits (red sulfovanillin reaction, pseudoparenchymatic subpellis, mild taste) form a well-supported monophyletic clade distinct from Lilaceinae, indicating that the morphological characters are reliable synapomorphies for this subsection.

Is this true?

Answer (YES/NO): NO